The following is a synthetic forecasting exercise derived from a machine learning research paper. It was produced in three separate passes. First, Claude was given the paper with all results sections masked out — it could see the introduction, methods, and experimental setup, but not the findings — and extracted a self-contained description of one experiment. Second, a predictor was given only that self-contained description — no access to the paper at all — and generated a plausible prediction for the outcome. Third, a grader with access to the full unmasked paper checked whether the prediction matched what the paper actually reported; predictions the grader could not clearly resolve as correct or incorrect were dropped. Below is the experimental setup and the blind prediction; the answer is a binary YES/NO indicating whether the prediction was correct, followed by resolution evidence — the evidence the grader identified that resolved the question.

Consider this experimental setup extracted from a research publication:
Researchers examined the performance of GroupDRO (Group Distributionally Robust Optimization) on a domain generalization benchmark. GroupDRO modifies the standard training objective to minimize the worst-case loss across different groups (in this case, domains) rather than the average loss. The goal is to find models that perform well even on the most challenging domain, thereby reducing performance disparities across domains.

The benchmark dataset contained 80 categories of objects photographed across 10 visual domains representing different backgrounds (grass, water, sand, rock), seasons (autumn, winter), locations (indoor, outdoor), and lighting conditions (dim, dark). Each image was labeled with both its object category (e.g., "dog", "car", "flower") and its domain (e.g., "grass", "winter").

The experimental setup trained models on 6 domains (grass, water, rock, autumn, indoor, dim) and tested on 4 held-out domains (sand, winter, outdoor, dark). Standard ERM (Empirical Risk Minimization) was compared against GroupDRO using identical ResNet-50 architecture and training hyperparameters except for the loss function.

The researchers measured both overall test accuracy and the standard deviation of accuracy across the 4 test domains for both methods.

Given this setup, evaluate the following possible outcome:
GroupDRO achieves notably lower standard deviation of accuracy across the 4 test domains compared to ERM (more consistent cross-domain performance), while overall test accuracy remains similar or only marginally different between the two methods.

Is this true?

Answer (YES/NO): NO